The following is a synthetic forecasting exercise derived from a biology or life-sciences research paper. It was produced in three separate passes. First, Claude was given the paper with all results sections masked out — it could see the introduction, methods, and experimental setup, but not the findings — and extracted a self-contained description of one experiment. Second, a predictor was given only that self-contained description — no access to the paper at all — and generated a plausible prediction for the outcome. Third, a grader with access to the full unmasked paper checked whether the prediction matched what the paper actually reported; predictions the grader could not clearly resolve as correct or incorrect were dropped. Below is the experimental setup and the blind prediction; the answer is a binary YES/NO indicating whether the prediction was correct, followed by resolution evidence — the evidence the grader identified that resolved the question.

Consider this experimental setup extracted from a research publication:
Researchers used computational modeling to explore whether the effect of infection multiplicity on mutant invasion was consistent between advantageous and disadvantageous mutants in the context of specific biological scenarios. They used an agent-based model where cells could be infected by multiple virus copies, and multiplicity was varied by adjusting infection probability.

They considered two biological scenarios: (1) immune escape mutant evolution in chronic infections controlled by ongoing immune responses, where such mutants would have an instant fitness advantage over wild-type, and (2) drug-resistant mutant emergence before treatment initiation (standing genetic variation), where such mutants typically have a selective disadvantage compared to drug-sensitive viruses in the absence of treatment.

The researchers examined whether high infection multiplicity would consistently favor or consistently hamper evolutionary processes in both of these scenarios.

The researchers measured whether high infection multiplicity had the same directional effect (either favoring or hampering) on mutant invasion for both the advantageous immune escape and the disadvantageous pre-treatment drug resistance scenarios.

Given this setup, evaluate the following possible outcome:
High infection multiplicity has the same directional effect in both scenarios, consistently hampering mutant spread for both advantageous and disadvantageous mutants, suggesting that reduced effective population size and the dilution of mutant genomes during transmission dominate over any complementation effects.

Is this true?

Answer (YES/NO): NO